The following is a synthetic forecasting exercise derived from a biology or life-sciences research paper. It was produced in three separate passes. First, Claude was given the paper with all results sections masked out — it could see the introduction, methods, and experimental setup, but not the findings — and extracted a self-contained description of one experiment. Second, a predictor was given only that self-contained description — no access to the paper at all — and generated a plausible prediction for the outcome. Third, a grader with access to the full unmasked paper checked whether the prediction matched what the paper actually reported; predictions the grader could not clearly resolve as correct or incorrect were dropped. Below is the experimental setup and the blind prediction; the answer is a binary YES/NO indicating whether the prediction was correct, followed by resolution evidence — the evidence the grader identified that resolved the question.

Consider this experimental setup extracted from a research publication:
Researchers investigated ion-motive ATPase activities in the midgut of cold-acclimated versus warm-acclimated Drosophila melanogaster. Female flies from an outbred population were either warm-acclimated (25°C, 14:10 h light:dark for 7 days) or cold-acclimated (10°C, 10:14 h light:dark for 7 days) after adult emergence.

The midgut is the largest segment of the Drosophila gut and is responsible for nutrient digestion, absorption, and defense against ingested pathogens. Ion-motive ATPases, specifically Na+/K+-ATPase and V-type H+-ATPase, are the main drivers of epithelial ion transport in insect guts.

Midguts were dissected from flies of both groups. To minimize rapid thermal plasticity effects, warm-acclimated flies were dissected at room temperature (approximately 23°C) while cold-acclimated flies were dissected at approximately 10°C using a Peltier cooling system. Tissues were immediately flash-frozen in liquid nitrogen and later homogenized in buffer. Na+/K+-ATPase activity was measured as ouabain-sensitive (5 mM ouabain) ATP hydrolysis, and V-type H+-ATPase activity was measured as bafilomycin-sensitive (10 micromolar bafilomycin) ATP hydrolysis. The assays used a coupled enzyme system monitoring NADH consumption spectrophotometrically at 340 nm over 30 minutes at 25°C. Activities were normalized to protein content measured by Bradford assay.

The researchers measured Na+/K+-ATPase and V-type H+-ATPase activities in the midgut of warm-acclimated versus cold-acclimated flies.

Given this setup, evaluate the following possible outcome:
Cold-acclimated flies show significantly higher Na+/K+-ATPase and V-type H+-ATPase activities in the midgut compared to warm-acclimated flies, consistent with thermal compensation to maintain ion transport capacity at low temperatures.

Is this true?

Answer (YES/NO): NO